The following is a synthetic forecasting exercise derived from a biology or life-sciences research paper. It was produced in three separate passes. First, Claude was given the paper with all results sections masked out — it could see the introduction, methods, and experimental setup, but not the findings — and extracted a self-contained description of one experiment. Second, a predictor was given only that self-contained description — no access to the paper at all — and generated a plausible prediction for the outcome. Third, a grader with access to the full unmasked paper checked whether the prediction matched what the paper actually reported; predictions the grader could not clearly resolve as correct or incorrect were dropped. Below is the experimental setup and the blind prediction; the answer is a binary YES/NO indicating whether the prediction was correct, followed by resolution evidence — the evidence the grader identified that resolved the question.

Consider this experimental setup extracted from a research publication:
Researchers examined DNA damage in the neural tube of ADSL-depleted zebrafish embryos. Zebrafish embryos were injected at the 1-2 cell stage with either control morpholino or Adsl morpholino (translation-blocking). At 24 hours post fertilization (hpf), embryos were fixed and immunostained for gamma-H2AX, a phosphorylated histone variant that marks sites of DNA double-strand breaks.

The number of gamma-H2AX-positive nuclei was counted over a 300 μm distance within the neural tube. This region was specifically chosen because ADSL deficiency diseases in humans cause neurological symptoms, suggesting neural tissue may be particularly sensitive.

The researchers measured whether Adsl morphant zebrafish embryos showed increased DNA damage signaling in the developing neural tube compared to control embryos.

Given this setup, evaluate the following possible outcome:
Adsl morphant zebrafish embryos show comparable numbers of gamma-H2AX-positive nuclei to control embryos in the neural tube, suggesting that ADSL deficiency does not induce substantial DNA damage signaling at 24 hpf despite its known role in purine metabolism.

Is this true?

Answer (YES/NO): NO